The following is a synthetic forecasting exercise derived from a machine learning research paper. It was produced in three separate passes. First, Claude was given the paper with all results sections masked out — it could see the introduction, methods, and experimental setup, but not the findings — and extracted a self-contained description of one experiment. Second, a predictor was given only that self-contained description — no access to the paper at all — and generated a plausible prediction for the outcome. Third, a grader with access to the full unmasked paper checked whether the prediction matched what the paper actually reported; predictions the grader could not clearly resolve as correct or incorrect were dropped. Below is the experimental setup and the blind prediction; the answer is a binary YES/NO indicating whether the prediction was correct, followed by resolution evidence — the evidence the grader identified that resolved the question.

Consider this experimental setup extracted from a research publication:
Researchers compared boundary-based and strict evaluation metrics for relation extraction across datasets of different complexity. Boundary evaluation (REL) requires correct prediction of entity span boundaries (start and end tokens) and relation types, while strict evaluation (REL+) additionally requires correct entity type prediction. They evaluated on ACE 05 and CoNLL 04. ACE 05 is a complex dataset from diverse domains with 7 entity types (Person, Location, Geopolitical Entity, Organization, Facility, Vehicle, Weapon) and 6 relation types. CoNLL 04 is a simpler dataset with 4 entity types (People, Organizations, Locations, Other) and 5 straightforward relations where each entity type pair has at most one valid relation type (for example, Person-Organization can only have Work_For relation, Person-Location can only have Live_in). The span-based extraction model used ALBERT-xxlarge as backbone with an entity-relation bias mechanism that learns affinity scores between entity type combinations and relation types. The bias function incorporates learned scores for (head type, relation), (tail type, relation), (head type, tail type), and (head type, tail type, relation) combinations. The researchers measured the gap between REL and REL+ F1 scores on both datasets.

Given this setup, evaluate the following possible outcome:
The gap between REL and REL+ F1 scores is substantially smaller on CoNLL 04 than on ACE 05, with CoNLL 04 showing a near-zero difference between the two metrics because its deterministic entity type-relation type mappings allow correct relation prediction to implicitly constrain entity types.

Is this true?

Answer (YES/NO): YES